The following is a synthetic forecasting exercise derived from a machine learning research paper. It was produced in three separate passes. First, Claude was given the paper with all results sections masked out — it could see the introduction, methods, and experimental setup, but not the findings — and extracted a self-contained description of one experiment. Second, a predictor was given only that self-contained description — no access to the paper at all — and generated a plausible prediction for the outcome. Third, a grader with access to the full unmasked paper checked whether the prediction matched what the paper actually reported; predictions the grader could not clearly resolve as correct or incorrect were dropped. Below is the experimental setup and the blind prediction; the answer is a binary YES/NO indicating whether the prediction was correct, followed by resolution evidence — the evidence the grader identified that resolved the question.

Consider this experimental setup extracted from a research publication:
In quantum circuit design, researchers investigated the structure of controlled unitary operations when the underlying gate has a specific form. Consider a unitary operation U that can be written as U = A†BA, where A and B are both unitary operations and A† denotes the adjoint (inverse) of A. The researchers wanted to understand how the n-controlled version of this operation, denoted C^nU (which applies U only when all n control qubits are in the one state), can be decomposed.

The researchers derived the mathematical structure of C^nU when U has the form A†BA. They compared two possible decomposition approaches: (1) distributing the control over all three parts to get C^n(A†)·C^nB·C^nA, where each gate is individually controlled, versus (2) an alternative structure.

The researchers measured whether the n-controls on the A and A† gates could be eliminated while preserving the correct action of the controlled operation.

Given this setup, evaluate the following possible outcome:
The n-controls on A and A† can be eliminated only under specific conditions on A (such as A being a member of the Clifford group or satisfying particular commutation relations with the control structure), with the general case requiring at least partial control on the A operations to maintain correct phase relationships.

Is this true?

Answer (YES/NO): NO